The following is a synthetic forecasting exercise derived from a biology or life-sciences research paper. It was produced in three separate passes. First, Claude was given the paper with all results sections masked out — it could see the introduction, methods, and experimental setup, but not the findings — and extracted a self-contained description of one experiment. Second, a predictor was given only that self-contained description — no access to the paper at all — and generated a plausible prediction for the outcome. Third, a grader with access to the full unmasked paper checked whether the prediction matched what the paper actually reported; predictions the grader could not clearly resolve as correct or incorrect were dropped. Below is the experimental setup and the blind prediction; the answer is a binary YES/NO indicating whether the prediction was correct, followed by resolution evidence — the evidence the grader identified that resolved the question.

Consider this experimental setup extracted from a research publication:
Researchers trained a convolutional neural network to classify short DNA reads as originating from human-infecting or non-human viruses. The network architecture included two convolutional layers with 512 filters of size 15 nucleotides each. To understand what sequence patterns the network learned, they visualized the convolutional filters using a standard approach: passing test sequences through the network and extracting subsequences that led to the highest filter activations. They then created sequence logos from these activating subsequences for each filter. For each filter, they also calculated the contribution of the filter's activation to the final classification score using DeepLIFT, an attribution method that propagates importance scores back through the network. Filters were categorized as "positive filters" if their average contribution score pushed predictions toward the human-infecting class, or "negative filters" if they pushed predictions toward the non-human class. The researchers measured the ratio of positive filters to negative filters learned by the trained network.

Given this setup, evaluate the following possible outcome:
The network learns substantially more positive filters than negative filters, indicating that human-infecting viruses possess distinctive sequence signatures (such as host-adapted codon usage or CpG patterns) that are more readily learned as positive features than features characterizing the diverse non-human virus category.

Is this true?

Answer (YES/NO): YES